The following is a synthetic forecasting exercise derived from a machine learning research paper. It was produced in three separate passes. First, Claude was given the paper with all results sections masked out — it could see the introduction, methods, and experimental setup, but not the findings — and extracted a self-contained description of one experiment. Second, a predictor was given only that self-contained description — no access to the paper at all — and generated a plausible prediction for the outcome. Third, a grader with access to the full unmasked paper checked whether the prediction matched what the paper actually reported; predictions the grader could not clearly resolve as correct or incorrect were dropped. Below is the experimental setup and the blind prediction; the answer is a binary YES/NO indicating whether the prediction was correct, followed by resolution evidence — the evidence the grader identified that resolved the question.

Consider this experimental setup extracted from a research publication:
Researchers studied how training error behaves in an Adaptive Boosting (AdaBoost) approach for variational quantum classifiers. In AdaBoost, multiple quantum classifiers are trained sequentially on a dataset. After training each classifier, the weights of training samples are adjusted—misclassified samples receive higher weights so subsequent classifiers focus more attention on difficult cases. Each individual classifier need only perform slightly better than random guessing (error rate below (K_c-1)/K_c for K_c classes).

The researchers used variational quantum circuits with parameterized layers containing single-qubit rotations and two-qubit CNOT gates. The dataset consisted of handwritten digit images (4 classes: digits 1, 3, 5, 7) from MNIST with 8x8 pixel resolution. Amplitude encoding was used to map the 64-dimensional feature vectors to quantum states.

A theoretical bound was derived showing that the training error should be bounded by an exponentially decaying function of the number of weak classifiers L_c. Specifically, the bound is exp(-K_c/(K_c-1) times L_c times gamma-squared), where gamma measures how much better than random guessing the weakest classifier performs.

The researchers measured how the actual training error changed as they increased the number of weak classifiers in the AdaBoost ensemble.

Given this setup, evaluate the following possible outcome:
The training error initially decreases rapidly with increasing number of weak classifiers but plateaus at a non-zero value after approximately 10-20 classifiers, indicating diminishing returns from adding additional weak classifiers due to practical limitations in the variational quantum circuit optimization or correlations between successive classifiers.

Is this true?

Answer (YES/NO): NO